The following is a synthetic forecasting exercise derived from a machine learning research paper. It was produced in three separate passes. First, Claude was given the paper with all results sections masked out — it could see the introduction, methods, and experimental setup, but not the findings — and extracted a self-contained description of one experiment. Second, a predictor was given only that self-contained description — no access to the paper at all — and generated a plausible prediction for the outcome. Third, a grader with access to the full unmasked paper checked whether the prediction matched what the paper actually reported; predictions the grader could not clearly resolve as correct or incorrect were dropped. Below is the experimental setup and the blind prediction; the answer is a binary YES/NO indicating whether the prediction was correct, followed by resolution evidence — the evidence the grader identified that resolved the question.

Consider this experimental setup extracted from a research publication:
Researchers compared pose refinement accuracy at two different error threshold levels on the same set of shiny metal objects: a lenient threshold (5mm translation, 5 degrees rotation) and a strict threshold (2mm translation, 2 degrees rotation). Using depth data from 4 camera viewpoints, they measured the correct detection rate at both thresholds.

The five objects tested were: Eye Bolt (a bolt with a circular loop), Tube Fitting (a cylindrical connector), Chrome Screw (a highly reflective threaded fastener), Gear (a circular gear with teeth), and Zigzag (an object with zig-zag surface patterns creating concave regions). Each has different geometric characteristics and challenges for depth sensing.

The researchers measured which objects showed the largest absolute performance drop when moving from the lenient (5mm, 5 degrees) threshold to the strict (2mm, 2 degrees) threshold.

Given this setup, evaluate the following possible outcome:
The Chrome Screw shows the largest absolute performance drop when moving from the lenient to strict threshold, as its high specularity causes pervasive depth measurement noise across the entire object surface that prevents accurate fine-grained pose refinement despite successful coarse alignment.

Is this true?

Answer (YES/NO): YES